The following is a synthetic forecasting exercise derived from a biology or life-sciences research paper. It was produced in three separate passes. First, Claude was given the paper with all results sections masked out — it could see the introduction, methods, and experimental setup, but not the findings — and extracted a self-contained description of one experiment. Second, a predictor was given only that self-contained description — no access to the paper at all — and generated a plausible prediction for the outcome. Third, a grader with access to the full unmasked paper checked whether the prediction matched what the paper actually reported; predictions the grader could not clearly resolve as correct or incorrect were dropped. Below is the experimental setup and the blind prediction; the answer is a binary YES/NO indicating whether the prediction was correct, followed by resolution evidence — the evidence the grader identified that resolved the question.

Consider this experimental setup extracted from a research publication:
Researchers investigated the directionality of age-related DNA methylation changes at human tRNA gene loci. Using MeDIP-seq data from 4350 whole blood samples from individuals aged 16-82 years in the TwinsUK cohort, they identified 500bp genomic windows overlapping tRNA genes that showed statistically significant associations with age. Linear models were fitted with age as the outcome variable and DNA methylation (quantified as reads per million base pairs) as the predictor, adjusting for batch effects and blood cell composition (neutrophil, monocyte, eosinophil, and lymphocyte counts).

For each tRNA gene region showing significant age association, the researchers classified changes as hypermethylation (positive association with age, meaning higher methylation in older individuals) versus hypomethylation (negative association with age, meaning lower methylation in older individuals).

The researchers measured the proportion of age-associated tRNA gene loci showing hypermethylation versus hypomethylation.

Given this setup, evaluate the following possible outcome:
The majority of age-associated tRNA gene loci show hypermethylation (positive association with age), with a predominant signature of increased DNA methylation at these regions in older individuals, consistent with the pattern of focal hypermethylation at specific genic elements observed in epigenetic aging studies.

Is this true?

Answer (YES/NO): YES